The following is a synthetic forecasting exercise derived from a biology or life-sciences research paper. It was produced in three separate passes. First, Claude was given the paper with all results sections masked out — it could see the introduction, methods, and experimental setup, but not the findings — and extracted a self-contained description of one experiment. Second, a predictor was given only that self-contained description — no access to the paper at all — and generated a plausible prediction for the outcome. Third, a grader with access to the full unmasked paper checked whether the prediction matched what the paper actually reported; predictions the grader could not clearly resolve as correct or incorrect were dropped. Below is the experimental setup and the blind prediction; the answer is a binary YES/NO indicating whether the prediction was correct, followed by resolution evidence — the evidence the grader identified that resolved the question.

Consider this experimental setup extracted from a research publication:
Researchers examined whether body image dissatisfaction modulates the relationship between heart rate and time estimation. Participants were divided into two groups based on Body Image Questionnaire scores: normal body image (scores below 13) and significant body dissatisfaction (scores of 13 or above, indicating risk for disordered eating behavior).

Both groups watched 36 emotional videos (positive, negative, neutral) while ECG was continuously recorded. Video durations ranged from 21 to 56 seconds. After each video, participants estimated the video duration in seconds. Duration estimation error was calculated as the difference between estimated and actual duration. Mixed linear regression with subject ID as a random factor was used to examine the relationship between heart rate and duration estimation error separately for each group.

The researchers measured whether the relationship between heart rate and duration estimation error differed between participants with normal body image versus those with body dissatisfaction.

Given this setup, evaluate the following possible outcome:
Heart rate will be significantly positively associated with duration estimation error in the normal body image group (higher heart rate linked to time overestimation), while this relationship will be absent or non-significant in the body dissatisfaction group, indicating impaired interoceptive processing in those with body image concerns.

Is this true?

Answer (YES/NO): YES